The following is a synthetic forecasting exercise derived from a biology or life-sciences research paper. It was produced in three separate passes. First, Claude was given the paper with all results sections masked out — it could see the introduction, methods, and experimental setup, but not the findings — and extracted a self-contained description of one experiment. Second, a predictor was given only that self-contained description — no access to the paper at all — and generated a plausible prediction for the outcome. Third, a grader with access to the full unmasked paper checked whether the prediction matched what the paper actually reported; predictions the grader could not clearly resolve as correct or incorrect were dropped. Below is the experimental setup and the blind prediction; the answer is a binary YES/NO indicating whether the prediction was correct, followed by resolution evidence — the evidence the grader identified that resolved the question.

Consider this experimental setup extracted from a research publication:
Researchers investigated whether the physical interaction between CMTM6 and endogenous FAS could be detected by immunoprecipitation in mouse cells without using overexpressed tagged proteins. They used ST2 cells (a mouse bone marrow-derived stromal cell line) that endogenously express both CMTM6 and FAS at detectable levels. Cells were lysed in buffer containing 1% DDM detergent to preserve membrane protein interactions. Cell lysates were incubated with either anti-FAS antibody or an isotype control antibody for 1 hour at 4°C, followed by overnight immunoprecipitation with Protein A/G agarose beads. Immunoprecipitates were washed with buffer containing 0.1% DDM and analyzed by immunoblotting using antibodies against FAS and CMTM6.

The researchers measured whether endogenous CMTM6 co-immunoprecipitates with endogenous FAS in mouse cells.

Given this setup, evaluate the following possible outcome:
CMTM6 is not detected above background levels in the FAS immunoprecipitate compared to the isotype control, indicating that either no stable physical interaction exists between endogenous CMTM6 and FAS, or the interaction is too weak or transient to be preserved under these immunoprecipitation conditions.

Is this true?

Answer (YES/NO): NO